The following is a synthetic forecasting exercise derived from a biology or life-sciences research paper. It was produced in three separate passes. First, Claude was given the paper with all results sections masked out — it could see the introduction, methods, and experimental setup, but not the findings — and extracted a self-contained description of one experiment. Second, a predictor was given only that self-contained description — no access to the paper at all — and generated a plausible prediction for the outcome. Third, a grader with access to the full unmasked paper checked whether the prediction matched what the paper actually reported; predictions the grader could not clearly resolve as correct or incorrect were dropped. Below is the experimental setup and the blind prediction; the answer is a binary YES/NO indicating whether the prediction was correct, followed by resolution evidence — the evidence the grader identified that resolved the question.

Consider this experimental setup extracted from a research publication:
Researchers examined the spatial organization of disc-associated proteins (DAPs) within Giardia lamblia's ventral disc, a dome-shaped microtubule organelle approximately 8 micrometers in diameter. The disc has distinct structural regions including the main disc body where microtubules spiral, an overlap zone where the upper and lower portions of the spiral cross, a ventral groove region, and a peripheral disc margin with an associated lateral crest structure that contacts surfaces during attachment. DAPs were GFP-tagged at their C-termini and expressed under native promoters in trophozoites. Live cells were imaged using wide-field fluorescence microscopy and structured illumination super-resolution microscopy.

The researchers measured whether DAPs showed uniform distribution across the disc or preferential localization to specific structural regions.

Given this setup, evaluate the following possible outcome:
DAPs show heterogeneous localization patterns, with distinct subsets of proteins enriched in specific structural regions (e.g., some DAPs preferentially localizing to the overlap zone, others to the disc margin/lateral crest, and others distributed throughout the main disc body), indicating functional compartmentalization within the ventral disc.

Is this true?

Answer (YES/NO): YES